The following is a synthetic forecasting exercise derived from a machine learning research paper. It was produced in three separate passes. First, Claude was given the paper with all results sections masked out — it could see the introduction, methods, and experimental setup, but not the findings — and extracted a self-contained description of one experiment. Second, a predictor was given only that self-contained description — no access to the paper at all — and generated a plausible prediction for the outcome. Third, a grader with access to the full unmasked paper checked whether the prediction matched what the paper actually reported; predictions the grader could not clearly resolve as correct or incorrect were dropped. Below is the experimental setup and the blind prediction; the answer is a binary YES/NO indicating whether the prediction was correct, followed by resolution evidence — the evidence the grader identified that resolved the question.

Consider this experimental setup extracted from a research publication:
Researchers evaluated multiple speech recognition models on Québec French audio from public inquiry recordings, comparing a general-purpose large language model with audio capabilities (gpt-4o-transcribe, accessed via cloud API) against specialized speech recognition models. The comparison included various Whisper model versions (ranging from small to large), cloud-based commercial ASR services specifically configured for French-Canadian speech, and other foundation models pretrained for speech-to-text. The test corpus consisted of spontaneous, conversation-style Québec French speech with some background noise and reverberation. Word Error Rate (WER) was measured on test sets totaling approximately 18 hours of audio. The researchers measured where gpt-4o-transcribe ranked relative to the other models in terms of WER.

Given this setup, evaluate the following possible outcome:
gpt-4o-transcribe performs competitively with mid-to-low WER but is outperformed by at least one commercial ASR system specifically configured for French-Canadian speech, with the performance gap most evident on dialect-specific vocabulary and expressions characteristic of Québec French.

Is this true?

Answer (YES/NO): NO